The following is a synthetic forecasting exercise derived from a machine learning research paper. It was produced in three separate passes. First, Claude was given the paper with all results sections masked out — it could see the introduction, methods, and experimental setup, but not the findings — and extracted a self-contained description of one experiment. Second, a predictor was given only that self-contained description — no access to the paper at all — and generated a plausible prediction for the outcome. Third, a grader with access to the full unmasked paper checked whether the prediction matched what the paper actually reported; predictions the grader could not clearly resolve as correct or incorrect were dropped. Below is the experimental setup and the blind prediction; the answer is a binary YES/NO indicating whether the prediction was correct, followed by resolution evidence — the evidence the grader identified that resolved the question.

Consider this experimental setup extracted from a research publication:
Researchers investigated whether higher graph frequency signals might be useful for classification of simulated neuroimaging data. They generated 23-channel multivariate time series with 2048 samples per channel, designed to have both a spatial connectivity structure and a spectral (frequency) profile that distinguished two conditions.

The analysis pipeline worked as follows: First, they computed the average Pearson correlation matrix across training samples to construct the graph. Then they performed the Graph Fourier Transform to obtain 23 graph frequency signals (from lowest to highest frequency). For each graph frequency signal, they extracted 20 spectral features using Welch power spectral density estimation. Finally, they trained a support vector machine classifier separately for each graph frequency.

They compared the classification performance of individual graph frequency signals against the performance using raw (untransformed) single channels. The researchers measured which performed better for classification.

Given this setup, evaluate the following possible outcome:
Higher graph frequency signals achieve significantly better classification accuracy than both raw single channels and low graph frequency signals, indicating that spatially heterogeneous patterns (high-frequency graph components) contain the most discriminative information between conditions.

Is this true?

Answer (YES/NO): NO